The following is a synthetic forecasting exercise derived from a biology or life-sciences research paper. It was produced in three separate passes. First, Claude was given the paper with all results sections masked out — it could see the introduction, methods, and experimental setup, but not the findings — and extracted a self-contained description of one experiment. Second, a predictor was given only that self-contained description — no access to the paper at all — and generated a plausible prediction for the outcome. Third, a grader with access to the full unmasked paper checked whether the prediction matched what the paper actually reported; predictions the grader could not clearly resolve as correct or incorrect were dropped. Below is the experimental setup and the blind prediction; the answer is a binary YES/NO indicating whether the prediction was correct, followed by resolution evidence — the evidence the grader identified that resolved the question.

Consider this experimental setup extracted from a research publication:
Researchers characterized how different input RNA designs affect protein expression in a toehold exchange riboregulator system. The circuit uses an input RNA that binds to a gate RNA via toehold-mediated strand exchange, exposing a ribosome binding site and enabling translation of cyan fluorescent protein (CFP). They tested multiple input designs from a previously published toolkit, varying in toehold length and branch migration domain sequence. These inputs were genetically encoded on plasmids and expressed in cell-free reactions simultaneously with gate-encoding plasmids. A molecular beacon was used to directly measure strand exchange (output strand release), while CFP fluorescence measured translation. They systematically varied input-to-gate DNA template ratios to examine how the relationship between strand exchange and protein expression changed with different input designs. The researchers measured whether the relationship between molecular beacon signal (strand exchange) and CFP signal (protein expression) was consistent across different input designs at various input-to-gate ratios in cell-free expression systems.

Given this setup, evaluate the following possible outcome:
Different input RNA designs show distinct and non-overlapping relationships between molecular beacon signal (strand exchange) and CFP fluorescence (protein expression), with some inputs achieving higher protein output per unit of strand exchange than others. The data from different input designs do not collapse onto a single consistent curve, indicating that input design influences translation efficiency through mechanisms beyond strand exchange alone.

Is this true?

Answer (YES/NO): YES